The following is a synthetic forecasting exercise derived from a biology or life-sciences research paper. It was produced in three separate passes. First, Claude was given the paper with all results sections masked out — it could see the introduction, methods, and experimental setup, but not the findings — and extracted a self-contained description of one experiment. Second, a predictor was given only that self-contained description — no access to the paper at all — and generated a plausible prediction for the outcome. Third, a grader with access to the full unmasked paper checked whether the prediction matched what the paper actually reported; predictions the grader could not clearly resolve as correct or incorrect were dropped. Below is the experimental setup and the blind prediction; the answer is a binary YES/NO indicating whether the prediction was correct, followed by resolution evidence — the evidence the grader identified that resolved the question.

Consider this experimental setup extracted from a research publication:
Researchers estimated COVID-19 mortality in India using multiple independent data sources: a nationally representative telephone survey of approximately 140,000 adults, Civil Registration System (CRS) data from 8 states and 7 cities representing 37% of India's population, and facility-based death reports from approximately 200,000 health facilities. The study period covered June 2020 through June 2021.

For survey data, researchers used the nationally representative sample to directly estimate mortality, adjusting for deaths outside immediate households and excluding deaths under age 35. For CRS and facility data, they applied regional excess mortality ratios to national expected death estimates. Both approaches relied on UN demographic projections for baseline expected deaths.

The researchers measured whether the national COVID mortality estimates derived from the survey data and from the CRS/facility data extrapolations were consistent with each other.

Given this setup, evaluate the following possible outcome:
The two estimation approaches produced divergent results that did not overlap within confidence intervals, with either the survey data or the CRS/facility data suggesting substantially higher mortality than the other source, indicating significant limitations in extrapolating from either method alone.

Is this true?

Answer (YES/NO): NO